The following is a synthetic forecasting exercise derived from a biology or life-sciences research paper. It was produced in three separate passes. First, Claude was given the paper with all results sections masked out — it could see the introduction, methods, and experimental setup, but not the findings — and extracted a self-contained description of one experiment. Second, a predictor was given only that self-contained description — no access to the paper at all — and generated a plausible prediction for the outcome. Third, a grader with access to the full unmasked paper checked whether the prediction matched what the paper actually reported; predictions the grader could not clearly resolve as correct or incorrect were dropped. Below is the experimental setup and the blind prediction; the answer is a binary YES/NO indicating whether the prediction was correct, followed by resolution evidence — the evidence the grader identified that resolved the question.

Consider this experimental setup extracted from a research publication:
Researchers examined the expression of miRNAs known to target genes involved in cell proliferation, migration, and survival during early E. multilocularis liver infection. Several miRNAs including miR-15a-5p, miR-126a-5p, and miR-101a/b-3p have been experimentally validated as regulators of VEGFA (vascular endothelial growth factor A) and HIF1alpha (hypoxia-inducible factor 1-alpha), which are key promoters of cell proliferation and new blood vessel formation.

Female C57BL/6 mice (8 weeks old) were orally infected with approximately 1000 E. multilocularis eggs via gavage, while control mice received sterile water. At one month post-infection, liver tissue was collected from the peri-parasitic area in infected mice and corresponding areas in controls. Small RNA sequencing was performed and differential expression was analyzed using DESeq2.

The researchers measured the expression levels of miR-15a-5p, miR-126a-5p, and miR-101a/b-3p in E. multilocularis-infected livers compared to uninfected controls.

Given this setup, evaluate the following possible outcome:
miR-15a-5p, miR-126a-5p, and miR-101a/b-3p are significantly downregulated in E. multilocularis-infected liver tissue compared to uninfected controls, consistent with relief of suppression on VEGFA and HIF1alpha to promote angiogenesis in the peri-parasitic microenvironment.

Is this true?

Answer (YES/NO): YES